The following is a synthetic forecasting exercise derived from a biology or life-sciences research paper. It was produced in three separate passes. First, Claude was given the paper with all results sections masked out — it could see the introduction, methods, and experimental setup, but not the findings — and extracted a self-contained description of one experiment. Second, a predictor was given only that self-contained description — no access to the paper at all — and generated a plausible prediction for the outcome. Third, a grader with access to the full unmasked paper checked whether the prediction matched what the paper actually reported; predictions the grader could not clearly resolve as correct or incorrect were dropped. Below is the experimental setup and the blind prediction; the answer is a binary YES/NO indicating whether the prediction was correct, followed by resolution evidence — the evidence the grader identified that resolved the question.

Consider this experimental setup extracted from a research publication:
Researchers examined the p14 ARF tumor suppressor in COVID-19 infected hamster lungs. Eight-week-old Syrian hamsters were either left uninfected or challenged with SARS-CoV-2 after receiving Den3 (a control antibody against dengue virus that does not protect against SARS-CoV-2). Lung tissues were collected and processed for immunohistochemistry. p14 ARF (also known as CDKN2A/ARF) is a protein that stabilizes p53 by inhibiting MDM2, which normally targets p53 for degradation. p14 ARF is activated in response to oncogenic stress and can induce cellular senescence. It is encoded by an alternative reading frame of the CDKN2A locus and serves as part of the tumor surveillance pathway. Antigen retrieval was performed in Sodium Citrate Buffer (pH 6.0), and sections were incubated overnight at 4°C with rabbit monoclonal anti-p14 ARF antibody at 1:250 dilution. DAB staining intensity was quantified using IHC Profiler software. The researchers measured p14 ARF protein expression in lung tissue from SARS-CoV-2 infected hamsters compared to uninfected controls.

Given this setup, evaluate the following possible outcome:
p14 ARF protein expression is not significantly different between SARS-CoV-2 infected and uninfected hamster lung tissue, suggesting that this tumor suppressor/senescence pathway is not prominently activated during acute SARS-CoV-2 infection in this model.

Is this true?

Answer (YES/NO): NO